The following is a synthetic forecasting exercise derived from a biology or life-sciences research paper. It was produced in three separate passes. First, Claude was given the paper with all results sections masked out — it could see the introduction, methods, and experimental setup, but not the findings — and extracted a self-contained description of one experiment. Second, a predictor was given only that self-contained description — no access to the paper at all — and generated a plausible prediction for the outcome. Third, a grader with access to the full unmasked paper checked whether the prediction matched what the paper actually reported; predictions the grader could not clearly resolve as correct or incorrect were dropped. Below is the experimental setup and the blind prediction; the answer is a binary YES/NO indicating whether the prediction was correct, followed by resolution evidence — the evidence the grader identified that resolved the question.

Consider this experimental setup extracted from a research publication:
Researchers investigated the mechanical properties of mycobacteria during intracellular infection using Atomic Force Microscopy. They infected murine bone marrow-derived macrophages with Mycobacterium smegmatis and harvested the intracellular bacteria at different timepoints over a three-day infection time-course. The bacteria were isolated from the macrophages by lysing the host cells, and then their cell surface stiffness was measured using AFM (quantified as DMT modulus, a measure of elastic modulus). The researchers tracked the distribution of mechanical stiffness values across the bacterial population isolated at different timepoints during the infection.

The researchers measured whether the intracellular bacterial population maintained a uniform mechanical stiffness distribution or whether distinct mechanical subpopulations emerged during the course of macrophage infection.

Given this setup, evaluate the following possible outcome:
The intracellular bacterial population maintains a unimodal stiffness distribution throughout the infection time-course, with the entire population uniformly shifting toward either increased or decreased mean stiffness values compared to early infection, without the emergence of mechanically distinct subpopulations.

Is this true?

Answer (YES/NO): NO